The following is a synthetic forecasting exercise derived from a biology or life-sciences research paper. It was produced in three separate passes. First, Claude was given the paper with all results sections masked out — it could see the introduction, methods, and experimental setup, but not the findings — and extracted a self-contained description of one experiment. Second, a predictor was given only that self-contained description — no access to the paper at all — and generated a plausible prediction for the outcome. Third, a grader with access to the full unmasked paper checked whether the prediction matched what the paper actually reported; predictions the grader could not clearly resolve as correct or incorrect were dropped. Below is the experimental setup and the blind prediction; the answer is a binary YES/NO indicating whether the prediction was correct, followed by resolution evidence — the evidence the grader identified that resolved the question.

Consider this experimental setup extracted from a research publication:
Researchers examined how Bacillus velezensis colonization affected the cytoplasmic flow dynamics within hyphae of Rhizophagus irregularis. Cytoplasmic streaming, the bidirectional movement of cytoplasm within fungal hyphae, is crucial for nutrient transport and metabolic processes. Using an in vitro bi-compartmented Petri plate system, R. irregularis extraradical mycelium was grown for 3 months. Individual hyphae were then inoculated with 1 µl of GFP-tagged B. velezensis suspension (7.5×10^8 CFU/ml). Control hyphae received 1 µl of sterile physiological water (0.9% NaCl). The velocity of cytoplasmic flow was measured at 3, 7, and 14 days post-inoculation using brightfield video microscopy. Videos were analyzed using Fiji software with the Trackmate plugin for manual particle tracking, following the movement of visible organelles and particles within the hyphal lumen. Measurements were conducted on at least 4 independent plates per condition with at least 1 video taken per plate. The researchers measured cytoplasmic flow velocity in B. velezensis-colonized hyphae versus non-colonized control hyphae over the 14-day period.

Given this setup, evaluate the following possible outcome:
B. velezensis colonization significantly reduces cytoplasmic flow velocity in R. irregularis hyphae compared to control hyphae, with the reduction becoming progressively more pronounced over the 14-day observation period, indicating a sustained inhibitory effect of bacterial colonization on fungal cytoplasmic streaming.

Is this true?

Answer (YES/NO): NO